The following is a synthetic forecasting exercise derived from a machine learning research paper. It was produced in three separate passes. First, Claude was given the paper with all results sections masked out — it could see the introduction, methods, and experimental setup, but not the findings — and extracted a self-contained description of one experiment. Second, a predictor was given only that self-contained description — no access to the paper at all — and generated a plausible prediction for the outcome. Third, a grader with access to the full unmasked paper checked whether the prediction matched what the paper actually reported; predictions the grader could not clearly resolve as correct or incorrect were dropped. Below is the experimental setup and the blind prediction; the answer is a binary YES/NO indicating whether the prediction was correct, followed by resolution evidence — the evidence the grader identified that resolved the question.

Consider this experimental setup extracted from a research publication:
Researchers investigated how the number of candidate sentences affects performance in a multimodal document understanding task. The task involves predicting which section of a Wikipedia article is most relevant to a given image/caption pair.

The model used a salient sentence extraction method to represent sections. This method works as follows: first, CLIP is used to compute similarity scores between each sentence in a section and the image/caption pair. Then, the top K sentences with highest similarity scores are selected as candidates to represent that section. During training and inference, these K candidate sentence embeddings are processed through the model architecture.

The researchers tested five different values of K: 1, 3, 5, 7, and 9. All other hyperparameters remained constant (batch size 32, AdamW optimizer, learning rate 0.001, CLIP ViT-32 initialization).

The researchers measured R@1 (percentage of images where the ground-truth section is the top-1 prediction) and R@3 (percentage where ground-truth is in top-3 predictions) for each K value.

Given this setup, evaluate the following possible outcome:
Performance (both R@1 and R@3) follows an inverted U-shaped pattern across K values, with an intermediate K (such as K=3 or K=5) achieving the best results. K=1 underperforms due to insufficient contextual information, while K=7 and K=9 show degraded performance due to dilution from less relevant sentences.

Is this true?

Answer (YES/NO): YES